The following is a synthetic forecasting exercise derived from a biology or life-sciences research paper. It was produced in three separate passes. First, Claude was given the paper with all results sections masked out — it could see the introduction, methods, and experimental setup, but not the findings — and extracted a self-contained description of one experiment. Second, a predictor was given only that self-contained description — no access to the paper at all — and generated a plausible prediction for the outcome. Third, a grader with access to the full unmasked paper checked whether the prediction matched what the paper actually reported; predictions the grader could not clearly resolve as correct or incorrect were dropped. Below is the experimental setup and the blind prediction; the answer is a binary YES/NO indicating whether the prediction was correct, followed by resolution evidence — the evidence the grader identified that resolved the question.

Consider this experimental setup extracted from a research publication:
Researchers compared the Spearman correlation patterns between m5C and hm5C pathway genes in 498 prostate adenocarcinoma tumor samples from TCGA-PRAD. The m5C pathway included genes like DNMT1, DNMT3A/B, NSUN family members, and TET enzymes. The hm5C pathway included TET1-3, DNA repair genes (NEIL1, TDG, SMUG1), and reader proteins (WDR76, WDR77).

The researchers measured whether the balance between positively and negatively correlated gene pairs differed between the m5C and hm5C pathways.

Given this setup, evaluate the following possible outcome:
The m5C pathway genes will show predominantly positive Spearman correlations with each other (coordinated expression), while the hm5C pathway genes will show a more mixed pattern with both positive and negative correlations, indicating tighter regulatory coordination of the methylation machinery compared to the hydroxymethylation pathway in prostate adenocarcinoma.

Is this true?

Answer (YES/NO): YES